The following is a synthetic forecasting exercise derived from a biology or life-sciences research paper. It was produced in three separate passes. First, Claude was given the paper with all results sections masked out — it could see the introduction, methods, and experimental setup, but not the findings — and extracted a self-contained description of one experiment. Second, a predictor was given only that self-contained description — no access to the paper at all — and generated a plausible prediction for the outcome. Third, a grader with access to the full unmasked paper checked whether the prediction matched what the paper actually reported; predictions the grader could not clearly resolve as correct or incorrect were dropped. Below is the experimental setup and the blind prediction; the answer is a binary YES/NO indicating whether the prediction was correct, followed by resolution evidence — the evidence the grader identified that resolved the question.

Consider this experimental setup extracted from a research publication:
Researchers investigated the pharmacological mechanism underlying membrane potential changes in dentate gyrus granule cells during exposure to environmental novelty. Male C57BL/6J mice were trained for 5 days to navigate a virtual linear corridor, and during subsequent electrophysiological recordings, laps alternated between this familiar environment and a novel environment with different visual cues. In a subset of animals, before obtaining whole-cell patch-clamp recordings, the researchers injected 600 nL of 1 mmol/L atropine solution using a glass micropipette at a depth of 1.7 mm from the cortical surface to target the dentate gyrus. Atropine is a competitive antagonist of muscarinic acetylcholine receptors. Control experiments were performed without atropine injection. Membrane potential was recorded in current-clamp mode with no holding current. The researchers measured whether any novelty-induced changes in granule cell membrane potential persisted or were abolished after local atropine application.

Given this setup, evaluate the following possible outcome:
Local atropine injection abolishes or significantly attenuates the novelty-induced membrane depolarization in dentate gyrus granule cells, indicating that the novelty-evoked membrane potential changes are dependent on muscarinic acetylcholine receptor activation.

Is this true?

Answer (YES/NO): YES